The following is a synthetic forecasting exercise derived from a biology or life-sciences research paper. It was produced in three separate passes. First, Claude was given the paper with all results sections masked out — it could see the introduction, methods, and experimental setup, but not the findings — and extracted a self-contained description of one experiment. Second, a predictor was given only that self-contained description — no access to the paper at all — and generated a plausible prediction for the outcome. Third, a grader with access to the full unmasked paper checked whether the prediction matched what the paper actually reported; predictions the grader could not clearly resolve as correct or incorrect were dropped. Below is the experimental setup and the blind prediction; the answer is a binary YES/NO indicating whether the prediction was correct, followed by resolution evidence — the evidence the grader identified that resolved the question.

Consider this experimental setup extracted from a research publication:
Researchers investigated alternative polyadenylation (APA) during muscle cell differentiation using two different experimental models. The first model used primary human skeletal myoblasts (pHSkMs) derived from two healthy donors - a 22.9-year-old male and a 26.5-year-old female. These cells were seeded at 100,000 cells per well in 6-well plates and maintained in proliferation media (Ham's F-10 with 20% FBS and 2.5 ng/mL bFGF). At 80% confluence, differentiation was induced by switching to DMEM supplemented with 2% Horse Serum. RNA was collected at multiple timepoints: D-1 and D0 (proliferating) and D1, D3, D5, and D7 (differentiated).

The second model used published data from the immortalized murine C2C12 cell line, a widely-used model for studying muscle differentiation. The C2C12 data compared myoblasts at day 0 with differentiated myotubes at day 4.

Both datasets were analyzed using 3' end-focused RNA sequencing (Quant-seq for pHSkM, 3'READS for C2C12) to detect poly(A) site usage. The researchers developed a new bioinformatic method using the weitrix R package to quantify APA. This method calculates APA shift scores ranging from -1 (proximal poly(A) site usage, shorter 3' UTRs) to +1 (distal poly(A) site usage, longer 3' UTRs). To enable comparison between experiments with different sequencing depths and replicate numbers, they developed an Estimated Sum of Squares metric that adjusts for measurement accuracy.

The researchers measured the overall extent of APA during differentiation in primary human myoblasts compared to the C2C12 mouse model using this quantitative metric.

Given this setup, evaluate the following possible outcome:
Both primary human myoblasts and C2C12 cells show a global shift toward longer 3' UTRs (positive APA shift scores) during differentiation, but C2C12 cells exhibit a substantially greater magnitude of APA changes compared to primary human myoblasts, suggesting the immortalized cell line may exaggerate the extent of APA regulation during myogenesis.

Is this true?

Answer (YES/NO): YES